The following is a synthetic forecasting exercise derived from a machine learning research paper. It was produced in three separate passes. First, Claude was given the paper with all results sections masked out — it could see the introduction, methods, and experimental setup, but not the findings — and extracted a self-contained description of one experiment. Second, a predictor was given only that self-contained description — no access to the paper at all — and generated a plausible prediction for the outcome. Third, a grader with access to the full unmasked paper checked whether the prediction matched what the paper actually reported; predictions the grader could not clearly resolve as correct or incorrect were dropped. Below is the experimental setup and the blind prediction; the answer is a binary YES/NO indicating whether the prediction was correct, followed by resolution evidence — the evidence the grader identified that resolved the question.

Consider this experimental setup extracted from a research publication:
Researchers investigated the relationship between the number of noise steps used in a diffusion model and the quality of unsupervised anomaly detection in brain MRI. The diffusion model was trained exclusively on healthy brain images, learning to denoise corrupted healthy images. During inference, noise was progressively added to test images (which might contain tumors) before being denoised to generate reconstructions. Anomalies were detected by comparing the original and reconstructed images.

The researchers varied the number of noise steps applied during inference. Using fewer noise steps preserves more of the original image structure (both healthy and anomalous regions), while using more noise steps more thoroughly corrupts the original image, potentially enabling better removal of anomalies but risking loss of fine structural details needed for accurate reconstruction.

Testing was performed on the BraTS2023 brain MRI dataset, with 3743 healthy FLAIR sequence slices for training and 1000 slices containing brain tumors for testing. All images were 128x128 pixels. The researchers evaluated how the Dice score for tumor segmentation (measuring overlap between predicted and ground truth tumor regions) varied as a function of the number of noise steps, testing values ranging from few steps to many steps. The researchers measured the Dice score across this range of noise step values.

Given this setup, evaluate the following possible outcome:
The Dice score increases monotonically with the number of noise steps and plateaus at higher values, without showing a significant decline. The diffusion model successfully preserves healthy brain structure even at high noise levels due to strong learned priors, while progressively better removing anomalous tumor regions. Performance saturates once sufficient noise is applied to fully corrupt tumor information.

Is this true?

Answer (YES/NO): NO